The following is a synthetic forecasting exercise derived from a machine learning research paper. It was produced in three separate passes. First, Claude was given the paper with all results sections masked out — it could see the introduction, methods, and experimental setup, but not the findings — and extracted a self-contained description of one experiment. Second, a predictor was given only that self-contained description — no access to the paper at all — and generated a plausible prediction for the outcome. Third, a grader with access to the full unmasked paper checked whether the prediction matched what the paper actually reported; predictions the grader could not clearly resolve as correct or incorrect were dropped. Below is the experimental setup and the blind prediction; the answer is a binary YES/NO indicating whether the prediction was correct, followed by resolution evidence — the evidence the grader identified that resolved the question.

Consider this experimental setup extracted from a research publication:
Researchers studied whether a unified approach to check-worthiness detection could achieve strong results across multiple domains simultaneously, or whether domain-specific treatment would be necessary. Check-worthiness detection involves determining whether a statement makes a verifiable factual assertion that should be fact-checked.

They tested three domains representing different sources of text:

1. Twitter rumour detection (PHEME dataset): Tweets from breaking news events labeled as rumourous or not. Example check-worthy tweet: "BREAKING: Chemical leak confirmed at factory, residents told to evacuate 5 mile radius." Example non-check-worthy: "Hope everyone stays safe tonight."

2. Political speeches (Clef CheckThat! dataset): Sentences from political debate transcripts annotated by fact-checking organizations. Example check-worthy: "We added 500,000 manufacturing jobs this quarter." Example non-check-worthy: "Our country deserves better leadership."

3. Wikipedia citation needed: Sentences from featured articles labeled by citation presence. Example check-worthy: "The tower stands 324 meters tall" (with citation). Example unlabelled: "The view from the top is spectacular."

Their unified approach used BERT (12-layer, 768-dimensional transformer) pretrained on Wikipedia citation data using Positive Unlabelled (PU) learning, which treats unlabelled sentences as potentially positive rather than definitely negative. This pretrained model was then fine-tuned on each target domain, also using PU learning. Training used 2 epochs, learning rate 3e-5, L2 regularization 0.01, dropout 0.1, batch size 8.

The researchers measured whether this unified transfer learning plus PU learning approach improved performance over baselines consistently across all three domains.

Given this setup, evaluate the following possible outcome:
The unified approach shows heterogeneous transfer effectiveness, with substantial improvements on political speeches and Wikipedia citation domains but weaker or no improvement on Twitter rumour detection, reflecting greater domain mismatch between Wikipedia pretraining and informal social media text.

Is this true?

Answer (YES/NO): NO